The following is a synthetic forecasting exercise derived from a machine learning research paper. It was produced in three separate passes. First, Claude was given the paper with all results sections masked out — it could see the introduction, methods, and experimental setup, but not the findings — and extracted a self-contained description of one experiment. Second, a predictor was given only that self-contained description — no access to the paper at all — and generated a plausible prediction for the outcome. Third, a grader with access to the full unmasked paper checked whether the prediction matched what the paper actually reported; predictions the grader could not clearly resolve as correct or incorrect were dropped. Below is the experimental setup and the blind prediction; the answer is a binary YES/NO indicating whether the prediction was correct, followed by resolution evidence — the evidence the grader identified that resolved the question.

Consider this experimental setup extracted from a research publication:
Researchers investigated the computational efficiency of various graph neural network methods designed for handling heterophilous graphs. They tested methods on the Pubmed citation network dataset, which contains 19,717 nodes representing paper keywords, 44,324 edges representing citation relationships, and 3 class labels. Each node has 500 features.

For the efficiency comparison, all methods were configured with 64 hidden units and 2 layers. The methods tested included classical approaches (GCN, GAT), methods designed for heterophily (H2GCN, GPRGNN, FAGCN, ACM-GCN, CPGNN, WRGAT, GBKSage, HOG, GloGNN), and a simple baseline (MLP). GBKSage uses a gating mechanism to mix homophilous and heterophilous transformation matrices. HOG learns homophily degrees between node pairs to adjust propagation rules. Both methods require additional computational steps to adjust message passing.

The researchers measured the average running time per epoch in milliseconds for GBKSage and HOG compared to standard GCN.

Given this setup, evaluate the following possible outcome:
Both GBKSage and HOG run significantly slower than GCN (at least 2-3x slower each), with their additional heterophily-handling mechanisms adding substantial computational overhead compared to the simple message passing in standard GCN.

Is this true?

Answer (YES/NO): YES